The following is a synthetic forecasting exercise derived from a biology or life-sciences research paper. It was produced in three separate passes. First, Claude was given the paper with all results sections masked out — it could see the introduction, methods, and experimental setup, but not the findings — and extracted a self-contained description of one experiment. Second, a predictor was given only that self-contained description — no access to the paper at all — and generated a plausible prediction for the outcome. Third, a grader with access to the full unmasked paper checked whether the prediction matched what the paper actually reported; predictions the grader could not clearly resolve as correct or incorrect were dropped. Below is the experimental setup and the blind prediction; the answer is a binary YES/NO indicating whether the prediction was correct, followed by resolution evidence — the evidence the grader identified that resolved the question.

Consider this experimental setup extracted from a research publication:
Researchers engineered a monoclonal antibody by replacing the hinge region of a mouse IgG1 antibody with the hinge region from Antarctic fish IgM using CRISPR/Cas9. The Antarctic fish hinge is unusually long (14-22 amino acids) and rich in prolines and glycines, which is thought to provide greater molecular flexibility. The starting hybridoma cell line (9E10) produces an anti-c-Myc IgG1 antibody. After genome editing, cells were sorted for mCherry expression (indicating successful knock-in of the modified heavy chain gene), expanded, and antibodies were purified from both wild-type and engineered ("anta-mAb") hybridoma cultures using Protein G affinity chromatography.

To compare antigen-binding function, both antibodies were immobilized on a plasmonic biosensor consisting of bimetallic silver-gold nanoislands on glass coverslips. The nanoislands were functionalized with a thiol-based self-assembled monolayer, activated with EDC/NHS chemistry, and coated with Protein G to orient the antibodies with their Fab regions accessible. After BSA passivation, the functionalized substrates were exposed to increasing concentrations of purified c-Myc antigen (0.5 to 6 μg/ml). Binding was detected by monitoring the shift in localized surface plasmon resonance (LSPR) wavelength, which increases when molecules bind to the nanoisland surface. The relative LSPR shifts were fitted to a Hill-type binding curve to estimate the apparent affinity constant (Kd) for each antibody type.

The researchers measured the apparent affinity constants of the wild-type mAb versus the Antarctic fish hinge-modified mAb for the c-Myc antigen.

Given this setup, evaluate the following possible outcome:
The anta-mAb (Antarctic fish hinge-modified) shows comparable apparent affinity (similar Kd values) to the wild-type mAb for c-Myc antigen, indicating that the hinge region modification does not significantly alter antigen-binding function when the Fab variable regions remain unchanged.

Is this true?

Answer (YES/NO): NO